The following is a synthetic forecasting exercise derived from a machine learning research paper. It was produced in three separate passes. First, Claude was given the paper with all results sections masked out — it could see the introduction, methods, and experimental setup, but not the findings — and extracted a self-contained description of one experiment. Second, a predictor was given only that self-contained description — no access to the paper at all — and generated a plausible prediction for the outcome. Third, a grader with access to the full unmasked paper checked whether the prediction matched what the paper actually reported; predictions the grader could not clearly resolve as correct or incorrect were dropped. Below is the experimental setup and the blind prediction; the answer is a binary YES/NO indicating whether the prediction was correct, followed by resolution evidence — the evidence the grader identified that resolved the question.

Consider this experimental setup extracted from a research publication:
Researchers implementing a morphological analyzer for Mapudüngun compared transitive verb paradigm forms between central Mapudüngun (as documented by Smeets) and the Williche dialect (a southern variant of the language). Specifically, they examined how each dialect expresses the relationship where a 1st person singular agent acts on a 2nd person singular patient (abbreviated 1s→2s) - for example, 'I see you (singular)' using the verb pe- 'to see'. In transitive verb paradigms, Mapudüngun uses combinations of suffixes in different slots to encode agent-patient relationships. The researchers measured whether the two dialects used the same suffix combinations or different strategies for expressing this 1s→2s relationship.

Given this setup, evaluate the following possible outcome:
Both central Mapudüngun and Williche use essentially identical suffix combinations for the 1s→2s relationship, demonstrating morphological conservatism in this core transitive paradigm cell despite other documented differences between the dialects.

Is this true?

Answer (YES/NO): NO